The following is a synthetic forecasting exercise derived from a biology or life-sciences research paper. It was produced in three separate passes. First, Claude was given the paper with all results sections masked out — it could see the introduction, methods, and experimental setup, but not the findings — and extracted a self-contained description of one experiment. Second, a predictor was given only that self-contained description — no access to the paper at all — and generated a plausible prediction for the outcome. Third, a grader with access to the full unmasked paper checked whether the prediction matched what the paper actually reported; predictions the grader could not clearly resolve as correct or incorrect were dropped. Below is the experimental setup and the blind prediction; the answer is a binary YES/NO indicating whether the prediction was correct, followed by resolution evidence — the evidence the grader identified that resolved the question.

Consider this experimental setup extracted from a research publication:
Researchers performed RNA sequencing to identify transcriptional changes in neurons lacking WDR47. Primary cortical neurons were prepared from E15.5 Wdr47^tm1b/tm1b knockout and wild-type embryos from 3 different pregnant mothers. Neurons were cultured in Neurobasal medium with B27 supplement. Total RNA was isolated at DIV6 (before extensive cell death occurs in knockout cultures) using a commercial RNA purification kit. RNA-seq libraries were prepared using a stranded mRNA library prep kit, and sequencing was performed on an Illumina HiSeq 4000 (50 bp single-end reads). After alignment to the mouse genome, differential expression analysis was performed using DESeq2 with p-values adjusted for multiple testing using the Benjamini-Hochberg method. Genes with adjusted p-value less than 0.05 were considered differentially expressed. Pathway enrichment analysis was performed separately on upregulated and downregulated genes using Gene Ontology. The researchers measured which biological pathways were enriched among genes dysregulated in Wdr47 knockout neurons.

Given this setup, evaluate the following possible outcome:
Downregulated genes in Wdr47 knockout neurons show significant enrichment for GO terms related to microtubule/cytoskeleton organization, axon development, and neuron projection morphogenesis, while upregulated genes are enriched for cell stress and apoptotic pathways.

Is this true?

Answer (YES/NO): NO